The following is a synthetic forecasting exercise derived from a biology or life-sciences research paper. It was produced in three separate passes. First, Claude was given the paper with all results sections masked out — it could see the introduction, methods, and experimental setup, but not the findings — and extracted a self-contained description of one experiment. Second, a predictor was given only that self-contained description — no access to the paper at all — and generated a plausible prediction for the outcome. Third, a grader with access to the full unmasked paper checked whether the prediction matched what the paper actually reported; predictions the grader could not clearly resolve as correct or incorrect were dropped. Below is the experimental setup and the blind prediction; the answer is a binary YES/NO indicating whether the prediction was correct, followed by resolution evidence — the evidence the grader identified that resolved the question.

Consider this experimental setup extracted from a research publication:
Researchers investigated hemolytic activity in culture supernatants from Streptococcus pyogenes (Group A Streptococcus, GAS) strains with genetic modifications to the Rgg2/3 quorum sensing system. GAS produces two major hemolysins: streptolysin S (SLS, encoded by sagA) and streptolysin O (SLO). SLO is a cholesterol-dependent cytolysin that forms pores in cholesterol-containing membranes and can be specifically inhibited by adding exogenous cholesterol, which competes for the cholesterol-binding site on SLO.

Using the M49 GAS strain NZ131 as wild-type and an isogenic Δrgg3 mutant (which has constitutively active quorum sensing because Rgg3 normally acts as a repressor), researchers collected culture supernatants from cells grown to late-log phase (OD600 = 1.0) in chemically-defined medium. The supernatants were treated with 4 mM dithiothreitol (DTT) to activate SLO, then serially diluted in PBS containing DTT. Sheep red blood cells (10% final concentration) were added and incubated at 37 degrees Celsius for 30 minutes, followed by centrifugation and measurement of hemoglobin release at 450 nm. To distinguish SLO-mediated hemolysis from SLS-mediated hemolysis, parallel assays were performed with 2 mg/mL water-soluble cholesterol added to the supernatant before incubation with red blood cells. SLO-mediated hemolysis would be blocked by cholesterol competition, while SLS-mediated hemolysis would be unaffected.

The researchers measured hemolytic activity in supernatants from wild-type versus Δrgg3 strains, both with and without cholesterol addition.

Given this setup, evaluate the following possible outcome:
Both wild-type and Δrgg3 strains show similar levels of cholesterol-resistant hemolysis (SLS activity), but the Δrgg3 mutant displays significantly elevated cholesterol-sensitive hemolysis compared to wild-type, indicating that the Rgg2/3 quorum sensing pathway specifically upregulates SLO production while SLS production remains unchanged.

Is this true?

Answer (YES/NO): NO